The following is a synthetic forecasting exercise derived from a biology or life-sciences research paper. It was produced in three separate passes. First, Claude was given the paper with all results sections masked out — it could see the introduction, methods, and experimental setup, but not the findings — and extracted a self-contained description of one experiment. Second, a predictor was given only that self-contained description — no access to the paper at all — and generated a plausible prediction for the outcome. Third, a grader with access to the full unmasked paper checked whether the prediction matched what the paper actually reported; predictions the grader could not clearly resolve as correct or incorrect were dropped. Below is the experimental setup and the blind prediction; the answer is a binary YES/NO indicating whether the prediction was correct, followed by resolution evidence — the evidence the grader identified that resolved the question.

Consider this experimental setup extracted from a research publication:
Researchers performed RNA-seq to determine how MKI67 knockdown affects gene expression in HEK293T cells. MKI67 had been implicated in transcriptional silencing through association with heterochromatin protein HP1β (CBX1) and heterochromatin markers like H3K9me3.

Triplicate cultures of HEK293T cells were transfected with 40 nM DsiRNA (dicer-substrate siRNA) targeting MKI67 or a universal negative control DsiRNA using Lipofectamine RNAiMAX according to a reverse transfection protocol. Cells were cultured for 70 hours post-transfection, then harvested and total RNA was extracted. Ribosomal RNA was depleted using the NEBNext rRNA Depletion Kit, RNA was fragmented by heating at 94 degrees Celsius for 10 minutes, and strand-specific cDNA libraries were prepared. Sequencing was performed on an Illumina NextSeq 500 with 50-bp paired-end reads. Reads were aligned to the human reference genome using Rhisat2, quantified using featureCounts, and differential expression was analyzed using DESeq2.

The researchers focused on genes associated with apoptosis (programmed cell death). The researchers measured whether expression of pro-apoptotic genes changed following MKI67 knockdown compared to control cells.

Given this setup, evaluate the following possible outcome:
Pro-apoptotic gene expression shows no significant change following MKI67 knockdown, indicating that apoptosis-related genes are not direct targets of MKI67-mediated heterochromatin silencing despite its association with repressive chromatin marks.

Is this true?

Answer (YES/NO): NO